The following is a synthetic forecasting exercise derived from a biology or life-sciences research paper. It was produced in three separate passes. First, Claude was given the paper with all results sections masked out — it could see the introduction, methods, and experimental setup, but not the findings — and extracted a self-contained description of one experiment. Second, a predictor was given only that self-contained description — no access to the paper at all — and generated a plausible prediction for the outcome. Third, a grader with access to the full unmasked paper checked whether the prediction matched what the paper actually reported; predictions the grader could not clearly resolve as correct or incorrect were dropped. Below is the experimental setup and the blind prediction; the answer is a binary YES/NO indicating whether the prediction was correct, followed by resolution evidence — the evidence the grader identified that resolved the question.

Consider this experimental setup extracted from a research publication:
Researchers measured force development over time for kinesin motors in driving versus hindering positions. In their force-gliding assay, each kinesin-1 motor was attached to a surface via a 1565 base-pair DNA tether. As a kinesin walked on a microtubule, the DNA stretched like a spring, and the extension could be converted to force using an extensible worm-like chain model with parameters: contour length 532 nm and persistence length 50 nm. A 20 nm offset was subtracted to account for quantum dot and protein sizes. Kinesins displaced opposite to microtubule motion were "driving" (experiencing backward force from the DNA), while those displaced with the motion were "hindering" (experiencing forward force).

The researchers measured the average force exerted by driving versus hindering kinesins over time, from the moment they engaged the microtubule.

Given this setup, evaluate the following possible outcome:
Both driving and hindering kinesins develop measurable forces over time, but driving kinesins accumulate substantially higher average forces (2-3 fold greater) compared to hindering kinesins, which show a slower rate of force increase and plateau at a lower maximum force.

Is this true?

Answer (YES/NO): NO